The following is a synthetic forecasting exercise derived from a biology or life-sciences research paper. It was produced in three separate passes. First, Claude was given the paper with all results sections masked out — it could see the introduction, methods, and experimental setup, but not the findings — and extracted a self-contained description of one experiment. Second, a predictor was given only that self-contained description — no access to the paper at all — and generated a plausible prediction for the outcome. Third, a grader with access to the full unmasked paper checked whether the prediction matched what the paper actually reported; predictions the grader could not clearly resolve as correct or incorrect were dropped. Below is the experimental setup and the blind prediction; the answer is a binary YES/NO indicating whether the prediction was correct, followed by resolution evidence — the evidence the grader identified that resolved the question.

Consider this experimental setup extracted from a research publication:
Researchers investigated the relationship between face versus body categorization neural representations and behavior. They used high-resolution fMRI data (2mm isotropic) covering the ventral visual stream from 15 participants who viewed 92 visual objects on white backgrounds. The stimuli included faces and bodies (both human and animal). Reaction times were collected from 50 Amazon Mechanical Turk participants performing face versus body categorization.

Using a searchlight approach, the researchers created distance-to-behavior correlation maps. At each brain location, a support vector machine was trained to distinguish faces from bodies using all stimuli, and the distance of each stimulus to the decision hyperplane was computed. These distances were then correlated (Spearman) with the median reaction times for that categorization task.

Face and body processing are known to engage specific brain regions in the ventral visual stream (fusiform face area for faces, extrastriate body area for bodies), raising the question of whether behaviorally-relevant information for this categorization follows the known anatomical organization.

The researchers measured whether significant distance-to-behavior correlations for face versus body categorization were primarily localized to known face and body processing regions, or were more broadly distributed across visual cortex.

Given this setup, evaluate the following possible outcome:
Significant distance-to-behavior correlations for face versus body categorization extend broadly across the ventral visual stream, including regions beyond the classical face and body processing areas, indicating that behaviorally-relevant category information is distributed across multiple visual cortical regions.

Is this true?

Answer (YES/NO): NO